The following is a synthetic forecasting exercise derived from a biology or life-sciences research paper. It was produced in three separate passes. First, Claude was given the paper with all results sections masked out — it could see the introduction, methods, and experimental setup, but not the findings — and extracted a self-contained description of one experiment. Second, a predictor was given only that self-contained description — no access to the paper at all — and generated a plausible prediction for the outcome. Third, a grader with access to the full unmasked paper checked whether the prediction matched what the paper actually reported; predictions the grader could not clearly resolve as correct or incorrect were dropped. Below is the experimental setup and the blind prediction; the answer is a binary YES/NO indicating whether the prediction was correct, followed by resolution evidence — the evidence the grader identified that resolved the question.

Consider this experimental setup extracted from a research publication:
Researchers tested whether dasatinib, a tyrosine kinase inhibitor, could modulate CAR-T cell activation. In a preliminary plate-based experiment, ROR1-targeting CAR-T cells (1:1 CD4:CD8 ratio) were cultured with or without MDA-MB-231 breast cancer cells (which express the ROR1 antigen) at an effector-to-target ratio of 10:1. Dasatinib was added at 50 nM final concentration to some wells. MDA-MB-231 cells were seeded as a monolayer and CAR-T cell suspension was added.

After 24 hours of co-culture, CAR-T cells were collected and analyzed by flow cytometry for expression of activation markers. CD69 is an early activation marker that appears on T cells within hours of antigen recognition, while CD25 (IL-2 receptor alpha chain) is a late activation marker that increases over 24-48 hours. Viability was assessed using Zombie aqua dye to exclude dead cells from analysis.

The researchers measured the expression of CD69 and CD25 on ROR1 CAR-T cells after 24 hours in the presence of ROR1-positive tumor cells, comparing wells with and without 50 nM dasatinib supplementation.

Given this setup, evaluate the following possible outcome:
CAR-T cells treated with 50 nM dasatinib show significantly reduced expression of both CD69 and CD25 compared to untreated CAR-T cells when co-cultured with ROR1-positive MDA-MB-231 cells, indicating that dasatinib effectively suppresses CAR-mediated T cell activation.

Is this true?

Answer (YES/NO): YES